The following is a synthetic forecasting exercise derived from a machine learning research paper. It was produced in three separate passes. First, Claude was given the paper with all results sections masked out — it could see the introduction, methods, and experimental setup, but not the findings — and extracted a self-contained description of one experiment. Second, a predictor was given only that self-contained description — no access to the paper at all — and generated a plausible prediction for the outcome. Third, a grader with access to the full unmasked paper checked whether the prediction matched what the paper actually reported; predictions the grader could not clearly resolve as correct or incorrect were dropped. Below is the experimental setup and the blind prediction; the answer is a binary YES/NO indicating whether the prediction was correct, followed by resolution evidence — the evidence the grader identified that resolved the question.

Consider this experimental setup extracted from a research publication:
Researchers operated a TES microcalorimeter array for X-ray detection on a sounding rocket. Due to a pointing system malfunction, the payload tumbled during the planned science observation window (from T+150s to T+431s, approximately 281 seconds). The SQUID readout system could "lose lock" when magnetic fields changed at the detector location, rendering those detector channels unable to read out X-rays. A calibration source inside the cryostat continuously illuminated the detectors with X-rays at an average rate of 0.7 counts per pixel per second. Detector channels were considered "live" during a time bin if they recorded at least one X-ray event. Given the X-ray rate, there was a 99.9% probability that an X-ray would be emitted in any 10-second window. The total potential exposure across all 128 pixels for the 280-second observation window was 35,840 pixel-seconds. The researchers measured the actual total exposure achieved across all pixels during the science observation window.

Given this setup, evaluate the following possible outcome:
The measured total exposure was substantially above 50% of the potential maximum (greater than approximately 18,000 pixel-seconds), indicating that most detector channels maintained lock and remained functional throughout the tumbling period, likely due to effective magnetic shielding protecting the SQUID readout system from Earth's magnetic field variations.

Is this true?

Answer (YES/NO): NO